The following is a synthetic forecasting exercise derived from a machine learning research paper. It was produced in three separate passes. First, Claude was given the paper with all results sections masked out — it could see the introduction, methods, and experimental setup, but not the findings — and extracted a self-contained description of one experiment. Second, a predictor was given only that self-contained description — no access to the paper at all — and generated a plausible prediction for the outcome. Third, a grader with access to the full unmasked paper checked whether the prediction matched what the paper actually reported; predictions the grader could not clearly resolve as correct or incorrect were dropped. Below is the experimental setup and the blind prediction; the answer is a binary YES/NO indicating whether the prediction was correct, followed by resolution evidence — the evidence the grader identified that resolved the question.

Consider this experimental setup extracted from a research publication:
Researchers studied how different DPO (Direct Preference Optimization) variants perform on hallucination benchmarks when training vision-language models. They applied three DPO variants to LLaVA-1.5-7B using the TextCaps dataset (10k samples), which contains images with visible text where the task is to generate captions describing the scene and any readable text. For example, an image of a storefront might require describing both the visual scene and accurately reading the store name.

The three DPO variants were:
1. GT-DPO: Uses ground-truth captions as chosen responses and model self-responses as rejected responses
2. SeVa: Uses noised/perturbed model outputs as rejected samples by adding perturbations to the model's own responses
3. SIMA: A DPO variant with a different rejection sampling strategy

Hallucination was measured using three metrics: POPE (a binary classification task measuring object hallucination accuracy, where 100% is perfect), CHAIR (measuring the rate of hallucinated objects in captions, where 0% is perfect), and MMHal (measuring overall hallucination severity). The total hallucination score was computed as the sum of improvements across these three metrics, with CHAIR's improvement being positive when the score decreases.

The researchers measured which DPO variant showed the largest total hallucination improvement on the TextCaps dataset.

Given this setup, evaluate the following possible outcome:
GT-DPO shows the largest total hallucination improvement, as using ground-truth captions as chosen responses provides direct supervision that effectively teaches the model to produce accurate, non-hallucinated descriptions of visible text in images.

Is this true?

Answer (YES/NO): NO